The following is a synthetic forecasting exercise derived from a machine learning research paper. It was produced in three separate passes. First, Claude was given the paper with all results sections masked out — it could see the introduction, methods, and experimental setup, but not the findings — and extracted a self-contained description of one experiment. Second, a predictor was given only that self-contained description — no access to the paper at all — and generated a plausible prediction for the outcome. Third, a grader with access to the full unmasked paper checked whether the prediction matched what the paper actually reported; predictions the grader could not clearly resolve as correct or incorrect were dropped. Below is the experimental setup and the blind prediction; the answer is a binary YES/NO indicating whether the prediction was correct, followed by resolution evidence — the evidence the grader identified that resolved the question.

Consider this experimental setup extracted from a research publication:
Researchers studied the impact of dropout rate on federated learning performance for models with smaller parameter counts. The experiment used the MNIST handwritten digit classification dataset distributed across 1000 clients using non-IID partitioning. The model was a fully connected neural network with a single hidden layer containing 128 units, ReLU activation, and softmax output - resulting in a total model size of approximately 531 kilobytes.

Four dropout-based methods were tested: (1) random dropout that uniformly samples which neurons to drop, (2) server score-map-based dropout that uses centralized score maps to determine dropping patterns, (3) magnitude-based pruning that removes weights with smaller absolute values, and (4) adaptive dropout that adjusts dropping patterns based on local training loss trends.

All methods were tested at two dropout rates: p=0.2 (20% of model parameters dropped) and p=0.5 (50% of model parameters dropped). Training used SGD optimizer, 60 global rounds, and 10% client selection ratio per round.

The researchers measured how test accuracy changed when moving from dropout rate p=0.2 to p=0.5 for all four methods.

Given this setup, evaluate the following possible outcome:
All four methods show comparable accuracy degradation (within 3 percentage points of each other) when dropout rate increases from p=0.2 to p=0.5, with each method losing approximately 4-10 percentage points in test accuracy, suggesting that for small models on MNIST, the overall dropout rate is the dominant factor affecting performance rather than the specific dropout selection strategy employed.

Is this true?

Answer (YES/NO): NO